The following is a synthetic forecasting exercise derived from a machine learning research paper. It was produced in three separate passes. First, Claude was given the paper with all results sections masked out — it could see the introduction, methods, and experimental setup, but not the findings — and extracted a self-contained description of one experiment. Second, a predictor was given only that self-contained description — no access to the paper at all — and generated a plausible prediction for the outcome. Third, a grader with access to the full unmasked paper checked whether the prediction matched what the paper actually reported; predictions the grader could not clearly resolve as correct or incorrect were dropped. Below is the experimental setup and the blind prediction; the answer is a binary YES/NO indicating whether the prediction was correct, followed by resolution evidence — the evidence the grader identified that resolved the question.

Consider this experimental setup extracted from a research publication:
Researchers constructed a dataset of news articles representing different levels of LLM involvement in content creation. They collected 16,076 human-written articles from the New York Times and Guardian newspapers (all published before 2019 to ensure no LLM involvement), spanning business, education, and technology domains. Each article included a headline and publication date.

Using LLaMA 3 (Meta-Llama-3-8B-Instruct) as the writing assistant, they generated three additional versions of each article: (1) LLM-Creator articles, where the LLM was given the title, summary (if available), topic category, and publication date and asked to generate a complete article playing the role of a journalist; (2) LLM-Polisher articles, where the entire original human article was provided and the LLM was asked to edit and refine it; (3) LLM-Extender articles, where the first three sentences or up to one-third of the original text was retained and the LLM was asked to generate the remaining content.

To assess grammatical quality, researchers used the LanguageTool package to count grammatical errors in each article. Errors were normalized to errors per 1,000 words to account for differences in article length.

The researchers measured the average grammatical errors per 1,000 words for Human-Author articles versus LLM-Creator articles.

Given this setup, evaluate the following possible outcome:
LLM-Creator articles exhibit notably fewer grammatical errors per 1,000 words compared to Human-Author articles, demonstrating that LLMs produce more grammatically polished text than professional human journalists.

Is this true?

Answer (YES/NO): YES